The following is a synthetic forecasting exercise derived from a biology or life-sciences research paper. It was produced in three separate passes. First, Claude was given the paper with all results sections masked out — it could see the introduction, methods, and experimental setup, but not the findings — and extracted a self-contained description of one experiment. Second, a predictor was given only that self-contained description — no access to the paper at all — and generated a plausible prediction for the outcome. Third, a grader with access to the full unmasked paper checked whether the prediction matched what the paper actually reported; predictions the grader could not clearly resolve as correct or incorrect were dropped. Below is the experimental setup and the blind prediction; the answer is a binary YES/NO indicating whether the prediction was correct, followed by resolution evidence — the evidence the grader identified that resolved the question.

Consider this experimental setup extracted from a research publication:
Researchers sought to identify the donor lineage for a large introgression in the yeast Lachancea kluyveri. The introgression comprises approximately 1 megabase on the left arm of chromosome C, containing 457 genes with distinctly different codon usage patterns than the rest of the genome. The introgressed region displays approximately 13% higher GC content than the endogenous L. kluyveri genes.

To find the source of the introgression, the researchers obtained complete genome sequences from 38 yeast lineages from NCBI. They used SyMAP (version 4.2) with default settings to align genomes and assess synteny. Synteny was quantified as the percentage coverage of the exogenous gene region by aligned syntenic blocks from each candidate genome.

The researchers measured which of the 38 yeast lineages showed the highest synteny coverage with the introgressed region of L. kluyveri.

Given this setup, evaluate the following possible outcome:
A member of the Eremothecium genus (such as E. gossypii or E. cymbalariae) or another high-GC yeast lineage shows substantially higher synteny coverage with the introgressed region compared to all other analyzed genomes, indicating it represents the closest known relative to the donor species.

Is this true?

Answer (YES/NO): YES